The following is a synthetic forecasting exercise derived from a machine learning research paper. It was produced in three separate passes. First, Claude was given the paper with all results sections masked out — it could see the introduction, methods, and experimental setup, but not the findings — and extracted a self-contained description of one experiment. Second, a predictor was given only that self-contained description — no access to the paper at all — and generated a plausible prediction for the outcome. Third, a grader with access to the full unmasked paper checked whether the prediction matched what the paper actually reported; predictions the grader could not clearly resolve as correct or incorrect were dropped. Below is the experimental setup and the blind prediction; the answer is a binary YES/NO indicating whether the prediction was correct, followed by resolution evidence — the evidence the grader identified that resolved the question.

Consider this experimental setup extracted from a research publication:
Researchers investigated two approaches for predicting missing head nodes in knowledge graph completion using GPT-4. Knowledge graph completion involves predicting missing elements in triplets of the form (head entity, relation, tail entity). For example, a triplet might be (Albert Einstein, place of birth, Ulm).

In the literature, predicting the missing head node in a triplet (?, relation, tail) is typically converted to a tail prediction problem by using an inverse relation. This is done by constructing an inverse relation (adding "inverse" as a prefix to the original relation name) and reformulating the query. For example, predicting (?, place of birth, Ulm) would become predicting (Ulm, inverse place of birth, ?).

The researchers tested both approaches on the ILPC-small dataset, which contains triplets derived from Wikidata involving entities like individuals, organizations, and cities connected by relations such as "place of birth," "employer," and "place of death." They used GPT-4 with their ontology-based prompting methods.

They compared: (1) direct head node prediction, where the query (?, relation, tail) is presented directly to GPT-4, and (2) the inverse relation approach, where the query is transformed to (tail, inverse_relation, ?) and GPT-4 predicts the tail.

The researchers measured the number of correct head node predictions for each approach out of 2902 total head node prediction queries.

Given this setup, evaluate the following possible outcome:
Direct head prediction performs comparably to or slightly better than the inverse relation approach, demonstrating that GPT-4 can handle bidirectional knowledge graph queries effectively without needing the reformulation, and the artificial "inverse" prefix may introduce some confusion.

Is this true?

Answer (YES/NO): YES